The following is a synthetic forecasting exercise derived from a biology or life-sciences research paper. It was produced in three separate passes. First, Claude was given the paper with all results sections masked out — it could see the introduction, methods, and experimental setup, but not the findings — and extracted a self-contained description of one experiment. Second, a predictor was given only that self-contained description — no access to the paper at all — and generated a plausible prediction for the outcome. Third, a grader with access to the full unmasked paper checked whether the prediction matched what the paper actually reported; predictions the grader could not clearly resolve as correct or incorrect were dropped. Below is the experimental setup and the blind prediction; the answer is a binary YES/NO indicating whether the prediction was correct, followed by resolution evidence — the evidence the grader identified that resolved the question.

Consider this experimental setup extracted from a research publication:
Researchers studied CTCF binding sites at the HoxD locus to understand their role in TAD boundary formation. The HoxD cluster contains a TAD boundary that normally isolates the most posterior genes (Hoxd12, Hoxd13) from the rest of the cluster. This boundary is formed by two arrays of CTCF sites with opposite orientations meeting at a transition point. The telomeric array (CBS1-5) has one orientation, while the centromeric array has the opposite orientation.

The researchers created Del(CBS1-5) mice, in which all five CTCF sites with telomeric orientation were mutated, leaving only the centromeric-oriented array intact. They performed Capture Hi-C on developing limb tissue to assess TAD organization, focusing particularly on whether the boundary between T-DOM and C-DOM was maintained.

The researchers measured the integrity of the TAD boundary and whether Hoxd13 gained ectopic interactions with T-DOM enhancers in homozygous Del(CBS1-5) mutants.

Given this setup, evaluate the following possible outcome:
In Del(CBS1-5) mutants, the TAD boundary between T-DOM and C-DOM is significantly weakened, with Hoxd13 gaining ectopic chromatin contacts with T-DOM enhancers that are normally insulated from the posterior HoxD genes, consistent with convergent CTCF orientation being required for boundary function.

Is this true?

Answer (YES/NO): NO